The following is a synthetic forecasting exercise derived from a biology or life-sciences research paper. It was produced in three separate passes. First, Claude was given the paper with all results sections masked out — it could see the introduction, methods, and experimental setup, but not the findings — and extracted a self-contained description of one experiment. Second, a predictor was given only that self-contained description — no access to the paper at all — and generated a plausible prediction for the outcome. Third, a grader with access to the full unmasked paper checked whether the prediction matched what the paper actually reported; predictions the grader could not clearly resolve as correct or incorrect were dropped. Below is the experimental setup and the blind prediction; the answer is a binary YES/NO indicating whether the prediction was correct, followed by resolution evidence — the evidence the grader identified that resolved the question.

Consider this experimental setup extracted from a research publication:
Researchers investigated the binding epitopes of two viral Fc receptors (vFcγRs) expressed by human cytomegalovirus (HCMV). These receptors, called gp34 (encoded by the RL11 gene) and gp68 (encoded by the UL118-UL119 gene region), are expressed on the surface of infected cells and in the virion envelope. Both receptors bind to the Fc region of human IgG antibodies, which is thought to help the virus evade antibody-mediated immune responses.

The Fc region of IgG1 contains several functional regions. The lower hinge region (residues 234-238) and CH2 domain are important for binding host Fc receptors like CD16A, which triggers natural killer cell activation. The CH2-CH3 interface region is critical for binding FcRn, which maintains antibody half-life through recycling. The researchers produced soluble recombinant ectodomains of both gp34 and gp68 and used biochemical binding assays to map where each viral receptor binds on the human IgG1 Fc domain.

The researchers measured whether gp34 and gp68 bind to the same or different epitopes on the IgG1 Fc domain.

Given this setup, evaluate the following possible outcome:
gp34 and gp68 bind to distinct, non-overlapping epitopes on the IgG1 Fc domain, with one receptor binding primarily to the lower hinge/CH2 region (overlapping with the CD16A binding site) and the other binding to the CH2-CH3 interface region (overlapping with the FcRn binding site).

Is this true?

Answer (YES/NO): YES